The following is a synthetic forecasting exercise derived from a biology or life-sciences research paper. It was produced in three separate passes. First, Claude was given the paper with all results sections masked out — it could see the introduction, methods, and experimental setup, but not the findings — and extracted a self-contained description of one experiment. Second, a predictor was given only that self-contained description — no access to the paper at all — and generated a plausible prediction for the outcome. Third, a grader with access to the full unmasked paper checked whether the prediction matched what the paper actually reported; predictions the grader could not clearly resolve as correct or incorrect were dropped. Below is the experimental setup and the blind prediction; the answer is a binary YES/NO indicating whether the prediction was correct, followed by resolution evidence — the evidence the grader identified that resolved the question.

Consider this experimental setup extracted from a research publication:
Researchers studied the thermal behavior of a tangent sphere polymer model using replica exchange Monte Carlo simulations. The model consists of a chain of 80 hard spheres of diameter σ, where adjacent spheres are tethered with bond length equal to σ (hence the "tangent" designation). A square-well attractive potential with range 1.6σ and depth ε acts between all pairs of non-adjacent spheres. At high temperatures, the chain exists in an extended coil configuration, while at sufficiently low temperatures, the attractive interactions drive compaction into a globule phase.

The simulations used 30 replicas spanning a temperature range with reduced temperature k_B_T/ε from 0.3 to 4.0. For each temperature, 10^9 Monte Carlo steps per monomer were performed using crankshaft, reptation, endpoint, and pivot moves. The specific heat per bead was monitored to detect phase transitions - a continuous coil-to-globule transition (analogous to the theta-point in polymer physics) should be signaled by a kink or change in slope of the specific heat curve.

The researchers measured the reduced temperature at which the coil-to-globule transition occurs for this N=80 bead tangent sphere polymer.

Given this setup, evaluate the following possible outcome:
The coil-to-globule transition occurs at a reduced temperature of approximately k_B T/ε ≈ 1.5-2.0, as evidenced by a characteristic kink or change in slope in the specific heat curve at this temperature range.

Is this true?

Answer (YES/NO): NO